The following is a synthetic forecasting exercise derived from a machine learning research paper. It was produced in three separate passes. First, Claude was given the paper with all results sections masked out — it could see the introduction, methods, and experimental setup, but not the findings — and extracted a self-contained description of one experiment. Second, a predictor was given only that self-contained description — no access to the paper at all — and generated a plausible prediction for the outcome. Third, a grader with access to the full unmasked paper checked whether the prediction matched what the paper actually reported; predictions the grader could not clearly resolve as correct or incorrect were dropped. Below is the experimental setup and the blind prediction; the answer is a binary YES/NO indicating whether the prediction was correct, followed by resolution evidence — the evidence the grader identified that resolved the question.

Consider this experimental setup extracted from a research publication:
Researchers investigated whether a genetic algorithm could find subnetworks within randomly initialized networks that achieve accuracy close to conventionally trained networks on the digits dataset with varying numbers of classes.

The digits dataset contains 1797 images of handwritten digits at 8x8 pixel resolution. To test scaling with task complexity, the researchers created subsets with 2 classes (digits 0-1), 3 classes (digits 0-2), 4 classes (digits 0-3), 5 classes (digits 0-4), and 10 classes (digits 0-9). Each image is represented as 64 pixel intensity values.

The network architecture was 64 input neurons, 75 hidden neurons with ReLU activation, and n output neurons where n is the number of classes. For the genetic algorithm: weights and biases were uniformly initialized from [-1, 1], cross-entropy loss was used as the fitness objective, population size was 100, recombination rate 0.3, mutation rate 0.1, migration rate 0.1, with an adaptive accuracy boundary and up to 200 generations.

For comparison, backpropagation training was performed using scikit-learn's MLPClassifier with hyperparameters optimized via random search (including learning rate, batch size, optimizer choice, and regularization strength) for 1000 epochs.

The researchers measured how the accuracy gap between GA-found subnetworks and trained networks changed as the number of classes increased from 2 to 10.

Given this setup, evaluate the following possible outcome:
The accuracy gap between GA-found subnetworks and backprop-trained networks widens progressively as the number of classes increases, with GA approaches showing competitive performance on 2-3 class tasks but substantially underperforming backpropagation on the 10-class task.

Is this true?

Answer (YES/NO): NO